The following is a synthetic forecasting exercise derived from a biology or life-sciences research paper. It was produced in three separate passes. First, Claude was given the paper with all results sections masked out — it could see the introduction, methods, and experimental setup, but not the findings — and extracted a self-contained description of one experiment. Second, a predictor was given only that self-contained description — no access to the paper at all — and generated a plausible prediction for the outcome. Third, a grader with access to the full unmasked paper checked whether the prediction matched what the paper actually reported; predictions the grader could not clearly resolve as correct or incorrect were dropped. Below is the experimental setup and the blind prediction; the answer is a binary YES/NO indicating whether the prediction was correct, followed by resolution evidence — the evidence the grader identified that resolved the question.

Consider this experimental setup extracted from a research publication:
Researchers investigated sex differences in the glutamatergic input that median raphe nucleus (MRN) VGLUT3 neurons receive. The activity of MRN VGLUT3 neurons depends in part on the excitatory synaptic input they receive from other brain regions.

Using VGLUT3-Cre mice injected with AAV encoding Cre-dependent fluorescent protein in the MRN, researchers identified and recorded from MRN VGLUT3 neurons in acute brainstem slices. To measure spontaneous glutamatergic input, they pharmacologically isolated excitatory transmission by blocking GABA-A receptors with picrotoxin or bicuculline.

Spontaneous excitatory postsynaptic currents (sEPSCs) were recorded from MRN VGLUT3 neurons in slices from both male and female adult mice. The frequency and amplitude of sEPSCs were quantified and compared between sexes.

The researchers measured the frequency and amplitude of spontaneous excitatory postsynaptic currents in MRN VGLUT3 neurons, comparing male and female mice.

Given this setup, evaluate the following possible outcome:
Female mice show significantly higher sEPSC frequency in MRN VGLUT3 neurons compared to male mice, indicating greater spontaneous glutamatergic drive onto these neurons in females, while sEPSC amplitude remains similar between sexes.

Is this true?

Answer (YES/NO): NO